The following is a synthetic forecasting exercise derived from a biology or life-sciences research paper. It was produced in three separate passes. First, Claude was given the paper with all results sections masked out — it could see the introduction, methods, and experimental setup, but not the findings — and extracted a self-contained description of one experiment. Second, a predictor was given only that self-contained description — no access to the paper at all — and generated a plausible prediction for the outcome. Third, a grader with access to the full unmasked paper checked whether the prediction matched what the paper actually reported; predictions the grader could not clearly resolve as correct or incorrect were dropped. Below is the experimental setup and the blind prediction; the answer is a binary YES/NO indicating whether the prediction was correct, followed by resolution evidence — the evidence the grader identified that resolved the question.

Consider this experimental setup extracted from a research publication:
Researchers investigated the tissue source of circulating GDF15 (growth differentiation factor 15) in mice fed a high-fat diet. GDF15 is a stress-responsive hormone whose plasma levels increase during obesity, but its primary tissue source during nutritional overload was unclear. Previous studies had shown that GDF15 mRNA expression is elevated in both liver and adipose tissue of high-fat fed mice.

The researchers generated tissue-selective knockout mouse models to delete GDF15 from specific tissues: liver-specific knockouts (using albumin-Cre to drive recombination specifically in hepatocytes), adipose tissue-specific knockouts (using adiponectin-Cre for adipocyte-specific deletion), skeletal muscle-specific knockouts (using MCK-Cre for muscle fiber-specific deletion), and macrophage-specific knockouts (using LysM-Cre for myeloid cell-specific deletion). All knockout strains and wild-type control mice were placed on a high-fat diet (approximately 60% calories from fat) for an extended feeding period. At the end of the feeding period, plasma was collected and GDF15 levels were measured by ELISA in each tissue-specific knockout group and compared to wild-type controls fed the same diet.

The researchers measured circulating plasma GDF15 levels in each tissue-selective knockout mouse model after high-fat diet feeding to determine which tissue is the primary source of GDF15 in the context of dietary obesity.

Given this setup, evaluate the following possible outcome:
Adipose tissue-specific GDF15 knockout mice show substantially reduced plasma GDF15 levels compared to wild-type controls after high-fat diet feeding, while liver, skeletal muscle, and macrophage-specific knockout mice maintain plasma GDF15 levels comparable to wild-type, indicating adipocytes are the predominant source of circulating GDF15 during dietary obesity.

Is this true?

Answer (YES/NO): NO